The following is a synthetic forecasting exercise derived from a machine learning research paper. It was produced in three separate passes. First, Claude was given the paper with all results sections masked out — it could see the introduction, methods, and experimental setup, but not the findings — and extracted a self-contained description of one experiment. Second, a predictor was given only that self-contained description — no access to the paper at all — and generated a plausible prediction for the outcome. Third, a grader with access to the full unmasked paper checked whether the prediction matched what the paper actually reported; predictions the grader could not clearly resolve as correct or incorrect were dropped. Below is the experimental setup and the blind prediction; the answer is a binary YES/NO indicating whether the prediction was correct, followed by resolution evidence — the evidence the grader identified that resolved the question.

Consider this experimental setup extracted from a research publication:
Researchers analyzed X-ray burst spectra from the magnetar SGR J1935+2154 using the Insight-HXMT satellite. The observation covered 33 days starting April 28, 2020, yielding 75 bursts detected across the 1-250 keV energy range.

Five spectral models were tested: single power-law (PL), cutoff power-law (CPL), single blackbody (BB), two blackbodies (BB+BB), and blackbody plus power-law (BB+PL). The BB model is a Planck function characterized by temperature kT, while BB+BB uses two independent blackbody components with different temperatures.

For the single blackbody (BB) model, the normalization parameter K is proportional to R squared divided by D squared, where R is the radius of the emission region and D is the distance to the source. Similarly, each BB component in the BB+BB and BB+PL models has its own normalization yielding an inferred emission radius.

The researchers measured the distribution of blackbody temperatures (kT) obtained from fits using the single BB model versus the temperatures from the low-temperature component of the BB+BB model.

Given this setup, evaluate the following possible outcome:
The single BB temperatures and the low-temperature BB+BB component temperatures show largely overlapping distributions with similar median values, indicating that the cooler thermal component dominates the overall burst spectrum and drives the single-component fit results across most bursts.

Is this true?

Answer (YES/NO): NO